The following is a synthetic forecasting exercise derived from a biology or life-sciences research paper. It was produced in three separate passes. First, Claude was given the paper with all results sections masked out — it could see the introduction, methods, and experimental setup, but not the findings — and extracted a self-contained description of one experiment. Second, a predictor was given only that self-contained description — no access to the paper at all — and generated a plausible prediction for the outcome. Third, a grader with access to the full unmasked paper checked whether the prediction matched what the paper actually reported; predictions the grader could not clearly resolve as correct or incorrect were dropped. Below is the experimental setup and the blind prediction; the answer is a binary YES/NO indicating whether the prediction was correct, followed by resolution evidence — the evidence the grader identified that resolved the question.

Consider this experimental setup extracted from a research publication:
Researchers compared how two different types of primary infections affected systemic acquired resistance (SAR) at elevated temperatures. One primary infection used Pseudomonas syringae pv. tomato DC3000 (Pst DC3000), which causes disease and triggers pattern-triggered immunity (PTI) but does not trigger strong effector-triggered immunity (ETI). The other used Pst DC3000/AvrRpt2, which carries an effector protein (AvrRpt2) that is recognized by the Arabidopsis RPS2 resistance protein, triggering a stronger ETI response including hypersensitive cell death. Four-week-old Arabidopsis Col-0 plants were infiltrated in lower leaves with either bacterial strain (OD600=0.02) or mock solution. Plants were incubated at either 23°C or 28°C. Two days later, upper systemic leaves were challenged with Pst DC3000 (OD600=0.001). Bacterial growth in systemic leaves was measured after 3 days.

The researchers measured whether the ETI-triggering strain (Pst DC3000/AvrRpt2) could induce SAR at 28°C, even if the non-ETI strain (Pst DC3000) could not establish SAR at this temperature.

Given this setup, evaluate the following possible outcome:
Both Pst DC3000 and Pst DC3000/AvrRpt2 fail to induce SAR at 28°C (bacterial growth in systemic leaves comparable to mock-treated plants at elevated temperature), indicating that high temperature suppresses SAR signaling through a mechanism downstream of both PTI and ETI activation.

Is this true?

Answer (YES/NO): YES